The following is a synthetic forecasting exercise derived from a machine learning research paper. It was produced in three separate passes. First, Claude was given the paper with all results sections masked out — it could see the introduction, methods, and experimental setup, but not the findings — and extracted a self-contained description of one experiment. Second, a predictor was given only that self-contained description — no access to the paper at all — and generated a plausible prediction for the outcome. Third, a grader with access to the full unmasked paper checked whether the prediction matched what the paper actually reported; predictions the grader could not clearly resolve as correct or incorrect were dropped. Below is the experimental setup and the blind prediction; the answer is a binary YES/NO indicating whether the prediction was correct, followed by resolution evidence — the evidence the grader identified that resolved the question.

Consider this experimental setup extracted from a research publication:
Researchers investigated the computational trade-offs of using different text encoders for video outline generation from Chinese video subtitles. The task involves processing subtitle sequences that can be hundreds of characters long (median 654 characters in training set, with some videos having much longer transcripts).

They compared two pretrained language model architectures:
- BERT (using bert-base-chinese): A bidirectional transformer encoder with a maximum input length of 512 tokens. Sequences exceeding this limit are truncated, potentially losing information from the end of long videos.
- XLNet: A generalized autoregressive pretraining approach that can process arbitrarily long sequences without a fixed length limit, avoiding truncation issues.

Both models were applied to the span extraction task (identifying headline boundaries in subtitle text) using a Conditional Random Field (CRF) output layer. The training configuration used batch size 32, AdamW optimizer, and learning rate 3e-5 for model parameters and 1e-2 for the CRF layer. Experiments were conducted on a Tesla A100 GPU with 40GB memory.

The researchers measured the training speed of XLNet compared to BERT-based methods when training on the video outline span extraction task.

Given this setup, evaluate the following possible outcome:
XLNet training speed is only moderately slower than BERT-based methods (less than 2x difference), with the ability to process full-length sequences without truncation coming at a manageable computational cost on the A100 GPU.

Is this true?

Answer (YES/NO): NO